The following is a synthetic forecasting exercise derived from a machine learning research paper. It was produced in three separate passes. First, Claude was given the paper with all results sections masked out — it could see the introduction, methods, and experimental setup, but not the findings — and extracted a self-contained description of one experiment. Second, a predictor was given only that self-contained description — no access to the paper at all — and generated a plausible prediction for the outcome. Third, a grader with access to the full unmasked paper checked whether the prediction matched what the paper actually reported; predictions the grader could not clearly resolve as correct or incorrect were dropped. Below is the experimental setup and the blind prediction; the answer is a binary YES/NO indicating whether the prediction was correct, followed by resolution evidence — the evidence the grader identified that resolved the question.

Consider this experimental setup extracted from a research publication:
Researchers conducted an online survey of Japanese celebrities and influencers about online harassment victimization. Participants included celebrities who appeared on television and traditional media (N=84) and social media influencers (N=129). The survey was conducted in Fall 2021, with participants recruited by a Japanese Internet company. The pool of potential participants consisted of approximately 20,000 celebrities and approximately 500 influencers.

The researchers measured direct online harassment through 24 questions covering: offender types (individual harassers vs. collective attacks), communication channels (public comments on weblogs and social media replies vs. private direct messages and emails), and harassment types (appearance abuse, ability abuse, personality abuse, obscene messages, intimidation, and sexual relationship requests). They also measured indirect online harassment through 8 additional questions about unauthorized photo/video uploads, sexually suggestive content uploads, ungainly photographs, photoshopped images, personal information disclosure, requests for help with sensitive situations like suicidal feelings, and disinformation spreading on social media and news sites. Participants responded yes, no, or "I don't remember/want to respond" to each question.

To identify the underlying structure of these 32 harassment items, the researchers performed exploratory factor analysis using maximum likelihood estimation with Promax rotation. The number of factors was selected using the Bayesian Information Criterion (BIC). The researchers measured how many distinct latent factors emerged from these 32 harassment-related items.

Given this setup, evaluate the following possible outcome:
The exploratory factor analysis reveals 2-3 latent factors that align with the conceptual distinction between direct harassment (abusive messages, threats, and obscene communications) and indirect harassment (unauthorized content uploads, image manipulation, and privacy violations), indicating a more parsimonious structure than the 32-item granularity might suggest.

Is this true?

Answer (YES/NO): NO